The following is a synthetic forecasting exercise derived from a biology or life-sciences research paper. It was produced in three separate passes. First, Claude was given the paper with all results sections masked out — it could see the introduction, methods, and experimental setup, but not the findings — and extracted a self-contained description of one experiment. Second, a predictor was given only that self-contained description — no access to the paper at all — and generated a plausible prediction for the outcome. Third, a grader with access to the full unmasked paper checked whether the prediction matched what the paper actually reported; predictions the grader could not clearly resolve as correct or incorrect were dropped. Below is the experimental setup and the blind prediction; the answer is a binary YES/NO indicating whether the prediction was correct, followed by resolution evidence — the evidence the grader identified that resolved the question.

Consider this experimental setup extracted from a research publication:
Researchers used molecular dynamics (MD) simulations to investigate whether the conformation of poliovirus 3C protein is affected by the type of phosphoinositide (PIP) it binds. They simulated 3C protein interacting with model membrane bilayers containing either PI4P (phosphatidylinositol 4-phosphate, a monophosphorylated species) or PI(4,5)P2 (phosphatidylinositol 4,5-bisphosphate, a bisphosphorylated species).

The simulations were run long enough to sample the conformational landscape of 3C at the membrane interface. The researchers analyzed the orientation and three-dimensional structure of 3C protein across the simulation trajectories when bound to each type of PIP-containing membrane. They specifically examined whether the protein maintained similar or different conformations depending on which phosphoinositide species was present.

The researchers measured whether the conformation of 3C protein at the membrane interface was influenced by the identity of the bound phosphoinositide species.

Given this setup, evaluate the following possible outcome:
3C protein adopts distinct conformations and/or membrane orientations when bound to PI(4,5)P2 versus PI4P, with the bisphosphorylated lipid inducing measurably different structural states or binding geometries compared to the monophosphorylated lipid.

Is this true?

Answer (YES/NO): YES